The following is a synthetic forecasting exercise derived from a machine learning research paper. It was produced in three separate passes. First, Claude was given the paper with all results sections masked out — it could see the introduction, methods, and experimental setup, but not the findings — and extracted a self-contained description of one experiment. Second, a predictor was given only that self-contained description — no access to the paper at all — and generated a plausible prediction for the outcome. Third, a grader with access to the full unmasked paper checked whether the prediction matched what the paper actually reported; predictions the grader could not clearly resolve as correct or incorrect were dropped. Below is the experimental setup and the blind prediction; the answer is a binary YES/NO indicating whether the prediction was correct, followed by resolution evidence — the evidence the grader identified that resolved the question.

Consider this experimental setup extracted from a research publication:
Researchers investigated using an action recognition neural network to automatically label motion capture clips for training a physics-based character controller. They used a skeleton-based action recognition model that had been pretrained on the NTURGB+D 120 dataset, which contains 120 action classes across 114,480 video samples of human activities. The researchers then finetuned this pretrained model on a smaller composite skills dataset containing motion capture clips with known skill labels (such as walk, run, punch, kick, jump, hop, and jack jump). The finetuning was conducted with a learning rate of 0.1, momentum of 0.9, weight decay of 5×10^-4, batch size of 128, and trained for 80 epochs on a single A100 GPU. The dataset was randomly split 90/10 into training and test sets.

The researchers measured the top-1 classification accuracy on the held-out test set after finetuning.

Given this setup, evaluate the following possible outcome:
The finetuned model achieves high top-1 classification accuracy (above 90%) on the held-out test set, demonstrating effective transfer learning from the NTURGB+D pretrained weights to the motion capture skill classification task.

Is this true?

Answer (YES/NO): NO